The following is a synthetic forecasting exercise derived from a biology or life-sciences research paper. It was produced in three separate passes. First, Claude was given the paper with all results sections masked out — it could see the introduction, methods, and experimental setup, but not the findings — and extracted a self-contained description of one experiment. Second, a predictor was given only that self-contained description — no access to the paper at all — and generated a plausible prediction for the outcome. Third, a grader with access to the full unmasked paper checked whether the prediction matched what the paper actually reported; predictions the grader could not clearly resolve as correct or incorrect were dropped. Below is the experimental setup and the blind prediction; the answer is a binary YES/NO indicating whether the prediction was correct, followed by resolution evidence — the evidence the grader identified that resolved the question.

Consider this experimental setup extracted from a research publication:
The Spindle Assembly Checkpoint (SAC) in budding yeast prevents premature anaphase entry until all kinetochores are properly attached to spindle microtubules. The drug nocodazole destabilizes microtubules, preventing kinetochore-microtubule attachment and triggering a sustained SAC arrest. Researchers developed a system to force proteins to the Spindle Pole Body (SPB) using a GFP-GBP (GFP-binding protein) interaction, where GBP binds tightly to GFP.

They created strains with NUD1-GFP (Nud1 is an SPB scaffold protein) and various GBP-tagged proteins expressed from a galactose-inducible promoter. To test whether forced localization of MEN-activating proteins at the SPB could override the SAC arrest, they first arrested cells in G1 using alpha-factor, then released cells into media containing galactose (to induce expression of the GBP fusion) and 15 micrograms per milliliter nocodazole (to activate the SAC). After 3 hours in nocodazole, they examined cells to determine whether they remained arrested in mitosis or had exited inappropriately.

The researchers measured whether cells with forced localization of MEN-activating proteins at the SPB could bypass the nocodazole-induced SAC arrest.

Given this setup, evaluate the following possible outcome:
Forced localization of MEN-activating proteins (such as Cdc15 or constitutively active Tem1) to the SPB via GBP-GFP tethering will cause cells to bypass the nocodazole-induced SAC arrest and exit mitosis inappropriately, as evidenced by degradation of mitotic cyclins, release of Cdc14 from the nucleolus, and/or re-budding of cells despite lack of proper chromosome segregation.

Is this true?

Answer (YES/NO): NO